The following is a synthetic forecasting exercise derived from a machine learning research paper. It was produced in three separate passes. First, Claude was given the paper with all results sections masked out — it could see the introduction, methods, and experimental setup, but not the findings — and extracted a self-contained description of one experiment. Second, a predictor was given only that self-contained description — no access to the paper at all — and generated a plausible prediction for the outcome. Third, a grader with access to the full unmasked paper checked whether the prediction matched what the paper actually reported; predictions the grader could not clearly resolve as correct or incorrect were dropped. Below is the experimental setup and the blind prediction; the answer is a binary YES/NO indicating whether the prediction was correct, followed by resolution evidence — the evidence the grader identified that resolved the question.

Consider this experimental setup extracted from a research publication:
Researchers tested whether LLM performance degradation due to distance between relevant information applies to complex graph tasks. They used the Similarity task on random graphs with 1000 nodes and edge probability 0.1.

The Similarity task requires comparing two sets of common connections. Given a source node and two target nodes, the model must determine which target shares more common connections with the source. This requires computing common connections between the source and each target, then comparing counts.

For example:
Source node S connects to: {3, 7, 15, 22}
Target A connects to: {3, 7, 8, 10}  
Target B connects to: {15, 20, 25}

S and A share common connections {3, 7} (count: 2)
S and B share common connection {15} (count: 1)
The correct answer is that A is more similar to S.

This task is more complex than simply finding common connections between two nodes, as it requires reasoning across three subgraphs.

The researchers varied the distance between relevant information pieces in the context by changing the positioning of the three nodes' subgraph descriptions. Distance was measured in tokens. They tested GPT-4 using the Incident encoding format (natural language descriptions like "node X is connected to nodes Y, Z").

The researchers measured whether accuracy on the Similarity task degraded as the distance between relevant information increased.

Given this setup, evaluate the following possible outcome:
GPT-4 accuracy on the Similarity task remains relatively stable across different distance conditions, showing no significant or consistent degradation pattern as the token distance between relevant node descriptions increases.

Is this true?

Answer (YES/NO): NO